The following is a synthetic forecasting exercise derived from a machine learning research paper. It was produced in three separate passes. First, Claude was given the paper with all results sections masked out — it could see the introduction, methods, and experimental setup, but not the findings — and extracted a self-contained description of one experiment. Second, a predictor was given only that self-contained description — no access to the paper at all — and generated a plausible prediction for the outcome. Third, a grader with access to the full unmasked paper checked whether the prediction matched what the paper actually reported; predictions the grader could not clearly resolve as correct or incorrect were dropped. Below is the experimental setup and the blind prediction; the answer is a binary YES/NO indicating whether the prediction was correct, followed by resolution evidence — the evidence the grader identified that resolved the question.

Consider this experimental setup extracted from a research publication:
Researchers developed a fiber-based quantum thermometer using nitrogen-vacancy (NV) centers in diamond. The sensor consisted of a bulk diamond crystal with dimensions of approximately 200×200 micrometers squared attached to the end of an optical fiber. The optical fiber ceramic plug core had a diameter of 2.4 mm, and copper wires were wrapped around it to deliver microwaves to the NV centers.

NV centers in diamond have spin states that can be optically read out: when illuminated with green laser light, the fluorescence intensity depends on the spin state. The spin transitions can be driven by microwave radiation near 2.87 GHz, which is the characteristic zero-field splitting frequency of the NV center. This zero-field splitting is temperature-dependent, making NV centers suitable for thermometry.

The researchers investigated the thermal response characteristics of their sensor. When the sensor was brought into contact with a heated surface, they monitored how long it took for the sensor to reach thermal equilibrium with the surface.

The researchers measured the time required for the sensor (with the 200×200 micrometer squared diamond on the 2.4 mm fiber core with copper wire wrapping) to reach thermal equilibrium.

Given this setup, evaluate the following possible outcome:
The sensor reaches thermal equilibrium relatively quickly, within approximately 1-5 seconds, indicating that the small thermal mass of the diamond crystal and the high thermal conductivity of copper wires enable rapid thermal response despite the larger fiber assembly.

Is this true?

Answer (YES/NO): NO